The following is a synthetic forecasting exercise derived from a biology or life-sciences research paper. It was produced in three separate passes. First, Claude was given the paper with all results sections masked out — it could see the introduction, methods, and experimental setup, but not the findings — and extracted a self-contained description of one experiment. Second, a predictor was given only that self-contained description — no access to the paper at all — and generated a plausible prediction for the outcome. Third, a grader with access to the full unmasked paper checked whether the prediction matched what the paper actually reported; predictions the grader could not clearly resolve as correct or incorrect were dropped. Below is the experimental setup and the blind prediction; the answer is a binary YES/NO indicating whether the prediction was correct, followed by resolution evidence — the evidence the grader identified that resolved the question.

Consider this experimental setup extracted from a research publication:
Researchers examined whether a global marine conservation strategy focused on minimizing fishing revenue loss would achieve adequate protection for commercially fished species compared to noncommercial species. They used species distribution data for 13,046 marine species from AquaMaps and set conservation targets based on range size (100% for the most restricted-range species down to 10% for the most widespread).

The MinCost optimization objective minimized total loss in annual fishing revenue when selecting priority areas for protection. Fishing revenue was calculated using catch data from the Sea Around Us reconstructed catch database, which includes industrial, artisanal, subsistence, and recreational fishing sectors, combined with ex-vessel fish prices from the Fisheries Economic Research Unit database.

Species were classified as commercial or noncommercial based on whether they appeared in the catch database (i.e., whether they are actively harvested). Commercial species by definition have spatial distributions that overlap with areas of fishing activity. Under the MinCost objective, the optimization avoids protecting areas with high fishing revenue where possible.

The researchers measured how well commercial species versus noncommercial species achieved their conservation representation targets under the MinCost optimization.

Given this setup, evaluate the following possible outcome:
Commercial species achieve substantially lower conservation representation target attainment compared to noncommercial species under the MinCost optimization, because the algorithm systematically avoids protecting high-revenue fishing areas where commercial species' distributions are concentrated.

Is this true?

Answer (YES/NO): NO